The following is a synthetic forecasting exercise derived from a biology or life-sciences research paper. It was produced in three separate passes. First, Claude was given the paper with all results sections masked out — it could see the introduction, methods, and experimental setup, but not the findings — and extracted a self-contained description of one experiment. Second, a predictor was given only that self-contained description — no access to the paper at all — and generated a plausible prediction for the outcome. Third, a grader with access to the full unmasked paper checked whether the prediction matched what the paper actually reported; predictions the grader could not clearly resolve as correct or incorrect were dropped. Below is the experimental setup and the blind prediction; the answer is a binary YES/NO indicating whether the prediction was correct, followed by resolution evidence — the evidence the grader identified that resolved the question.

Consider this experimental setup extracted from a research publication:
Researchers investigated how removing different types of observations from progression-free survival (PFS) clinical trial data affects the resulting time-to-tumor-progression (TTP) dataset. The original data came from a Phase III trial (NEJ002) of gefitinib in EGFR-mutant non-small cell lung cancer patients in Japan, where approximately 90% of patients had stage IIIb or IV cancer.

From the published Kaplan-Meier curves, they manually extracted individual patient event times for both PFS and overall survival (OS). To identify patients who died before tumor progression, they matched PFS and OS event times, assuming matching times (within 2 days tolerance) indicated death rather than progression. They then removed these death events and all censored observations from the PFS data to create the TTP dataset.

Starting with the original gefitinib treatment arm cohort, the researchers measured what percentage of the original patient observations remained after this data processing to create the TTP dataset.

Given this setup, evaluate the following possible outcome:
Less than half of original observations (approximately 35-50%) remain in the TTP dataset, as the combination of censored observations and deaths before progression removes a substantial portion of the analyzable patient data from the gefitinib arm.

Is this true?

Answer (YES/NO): NO